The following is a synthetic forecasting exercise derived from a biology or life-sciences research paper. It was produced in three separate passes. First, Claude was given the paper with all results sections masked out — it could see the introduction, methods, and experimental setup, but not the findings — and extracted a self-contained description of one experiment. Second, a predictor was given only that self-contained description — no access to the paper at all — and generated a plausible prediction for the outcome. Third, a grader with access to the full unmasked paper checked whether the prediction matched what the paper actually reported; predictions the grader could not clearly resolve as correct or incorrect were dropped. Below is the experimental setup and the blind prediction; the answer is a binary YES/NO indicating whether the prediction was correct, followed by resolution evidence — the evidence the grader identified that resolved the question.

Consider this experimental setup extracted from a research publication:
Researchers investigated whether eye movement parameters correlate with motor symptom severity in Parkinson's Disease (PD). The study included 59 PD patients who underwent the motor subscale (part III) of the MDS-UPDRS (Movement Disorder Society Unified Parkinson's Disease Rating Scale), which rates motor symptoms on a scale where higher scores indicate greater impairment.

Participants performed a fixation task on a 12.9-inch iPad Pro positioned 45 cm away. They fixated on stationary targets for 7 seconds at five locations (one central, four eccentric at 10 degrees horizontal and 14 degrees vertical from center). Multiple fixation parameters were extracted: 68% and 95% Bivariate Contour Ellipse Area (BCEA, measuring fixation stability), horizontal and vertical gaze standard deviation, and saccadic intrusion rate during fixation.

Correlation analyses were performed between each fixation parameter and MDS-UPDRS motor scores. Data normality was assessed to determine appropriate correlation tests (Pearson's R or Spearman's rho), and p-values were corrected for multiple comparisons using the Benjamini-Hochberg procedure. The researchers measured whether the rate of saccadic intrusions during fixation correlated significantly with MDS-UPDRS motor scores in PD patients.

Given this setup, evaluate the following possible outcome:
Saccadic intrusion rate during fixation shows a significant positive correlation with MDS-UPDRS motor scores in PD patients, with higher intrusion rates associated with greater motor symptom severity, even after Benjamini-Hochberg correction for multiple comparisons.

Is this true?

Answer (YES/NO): NO